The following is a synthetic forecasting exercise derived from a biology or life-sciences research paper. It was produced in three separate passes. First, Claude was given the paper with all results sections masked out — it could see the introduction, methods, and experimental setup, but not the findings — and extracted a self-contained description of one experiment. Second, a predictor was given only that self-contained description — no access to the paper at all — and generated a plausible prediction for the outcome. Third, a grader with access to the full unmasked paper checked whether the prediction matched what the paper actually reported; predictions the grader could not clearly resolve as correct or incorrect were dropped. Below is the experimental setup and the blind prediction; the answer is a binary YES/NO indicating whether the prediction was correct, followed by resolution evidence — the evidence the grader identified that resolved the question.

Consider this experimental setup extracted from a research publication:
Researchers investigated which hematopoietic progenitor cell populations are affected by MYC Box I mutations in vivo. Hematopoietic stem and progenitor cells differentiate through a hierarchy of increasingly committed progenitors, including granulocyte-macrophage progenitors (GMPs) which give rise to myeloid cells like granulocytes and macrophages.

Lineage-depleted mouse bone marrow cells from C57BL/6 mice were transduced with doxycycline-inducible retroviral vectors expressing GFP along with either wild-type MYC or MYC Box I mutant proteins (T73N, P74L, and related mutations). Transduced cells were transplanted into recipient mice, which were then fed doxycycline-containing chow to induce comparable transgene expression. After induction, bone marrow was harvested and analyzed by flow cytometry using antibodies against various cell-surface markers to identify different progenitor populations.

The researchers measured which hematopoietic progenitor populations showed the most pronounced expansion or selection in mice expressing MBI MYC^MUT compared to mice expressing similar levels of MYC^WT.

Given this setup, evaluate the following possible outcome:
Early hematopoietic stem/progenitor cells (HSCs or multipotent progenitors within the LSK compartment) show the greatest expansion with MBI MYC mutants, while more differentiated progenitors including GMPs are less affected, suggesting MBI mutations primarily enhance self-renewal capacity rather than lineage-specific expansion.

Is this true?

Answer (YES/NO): NO